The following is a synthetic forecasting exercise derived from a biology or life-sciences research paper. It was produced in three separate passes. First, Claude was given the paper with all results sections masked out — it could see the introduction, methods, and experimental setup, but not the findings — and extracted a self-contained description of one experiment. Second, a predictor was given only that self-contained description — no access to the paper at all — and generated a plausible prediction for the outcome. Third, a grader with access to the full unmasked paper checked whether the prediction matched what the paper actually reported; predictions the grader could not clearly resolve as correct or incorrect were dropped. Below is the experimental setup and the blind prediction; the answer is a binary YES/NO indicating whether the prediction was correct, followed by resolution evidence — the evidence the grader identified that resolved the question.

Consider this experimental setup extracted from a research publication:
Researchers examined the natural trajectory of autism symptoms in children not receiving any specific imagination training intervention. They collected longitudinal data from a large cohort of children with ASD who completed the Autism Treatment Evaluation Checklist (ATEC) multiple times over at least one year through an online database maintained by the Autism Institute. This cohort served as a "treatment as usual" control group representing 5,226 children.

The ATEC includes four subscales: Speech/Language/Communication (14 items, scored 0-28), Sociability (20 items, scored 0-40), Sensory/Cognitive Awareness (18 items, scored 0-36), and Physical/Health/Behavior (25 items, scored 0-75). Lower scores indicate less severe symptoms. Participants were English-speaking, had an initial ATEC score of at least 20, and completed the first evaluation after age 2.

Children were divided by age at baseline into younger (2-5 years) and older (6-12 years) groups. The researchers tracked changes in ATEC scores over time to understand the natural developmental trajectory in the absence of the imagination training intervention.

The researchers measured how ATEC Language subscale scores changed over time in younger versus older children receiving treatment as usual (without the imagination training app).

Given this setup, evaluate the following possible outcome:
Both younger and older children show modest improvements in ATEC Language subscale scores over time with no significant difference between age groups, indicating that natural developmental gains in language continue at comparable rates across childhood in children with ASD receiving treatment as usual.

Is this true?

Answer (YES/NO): NO